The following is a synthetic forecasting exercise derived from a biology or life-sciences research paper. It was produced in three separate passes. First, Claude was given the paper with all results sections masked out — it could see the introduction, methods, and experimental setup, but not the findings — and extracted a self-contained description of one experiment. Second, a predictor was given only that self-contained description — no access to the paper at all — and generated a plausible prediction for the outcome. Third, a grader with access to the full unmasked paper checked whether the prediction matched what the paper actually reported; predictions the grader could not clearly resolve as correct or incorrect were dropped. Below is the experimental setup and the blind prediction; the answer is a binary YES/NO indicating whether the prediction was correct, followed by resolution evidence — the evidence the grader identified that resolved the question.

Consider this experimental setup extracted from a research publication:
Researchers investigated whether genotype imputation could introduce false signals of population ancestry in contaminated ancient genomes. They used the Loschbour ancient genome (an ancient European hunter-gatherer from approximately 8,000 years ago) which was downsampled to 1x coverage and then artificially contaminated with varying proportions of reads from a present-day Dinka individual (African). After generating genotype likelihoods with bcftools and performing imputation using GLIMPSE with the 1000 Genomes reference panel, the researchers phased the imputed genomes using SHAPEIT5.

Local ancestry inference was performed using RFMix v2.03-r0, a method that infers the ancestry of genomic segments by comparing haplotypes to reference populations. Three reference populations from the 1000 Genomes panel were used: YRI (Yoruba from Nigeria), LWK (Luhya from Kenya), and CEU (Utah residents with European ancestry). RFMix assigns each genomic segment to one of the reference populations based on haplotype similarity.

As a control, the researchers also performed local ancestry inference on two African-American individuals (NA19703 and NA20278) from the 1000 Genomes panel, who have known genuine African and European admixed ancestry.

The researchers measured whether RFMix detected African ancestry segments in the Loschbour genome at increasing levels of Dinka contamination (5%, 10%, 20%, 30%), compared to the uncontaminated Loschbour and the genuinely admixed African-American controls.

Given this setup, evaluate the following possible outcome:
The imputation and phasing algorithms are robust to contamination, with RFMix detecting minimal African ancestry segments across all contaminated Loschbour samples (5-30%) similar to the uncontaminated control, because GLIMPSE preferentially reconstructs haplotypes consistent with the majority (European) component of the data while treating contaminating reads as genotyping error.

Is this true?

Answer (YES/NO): NO